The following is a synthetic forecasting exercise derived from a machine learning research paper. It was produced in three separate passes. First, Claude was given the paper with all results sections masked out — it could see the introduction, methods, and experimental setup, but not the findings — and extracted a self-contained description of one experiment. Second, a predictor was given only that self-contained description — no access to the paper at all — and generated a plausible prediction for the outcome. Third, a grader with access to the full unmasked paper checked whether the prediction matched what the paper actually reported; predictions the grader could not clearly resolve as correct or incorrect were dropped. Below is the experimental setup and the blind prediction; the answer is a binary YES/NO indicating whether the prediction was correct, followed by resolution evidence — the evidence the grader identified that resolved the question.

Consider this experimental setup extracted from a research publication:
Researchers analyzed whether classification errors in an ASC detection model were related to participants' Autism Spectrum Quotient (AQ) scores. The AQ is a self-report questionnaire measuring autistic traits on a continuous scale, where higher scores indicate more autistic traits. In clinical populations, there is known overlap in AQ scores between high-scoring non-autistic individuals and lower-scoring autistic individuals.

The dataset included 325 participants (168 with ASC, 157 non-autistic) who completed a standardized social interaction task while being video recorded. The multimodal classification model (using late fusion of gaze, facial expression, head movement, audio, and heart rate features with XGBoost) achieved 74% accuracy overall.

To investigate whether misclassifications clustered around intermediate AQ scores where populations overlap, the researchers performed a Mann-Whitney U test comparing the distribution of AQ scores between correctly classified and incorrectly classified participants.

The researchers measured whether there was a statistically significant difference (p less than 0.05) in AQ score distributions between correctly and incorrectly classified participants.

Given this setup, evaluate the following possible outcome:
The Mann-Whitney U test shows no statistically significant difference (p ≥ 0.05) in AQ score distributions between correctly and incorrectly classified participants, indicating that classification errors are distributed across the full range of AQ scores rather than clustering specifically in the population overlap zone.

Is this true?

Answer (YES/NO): YES